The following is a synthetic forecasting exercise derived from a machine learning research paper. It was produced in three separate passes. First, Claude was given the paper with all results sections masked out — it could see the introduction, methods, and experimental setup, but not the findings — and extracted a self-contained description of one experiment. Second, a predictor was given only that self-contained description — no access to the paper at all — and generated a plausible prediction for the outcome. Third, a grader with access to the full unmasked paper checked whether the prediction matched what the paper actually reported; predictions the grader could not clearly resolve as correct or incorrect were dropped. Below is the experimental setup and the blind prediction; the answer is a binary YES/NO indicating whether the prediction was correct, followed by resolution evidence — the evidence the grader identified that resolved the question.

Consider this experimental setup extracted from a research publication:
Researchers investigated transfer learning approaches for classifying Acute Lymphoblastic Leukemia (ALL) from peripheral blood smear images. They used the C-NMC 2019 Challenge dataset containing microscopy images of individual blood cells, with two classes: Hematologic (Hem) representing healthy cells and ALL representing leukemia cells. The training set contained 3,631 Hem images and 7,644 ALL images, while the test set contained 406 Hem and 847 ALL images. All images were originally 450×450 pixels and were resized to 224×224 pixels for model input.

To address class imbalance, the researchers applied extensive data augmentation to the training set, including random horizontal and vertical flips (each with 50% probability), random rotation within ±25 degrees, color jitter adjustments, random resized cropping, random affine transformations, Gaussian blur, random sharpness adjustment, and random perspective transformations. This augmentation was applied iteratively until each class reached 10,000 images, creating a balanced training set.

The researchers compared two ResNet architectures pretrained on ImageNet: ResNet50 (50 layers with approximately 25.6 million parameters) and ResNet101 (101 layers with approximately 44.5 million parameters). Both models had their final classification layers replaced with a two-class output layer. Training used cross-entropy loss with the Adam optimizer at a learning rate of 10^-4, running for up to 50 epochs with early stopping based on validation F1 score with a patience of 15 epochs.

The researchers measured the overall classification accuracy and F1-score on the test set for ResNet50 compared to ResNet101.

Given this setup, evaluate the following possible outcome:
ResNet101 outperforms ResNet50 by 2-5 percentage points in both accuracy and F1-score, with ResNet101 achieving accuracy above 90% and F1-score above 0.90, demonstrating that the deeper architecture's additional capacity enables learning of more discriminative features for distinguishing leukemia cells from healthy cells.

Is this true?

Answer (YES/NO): NO